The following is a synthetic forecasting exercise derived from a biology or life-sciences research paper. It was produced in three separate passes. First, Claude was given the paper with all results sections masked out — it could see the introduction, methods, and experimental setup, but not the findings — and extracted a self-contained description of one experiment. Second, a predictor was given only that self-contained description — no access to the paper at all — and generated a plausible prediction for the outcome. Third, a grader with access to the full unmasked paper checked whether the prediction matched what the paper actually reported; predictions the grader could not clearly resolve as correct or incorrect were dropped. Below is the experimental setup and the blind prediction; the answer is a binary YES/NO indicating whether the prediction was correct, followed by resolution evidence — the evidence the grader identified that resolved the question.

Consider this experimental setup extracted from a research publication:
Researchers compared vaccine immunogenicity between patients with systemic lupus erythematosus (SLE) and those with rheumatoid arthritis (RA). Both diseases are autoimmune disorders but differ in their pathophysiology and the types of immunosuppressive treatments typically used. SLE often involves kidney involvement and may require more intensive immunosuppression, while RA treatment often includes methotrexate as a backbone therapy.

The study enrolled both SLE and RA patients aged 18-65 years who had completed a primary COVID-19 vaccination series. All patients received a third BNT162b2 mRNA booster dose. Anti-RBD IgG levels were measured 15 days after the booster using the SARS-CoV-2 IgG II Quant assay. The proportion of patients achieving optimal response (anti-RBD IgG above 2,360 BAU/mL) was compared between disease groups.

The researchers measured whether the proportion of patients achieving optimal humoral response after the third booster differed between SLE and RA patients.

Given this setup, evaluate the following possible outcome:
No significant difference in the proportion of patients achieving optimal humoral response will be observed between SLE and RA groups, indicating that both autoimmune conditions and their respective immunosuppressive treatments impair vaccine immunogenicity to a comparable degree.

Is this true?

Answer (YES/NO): YES